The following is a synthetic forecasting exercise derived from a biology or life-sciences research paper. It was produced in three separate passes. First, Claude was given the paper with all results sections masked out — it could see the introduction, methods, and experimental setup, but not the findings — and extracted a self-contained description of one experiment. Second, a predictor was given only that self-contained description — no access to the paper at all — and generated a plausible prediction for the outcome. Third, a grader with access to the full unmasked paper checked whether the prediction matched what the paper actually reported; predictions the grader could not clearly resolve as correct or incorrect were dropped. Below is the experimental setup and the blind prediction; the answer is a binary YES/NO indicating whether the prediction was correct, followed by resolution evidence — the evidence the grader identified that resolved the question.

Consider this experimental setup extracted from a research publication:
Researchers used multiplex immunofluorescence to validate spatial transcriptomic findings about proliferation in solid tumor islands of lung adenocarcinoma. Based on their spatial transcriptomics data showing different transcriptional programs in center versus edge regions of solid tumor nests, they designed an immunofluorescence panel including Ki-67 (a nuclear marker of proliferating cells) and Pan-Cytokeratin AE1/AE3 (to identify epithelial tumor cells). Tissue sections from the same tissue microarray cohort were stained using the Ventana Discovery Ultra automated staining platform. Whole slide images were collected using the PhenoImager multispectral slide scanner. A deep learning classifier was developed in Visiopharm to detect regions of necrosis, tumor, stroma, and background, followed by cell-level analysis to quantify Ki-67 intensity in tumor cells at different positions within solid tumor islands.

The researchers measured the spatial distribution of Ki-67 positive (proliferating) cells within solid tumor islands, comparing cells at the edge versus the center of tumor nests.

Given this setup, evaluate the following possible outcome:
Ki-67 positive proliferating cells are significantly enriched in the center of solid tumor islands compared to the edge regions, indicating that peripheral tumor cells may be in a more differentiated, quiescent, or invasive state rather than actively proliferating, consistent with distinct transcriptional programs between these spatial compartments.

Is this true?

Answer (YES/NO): NO